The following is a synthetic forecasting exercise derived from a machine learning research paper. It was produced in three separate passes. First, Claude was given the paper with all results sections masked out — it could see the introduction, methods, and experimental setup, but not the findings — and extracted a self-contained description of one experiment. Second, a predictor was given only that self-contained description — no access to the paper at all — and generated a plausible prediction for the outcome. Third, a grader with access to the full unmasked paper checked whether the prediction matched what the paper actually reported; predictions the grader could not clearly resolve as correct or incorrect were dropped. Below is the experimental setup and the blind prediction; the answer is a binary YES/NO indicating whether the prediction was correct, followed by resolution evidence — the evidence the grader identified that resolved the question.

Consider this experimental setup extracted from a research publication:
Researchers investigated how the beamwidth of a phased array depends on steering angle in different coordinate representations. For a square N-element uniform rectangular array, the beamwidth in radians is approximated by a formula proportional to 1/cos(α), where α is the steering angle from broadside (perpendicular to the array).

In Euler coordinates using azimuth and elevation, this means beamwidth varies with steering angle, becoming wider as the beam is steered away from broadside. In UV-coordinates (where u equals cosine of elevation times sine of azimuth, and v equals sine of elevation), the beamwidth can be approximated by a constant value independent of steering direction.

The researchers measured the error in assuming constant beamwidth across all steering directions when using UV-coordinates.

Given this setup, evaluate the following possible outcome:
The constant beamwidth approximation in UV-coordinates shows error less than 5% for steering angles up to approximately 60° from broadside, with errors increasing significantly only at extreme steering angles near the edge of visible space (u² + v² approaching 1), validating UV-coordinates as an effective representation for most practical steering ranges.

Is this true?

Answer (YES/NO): NO